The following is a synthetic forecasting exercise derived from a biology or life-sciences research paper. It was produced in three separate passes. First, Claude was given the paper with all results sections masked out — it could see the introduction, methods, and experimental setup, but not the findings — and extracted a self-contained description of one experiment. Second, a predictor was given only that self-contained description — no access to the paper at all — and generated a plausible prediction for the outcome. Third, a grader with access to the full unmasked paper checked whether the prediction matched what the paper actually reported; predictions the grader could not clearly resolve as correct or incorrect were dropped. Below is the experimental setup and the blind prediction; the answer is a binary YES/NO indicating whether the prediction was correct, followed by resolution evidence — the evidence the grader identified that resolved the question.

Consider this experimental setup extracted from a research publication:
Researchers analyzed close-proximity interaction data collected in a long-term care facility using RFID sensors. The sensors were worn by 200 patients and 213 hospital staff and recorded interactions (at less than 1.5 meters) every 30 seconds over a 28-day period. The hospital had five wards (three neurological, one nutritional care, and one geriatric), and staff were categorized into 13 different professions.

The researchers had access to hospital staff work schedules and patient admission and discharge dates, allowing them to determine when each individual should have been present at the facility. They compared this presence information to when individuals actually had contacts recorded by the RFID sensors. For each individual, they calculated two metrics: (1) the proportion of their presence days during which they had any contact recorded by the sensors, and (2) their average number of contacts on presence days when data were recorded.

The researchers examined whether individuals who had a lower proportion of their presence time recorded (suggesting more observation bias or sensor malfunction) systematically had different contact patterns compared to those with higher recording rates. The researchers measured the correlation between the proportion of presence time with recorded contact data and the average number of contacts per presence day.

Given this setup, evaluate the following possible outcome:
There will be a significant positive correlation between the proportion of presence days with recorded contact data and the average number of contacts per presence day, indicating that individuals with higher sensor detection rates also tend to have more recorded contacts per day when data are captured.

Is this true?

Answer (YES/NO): NO